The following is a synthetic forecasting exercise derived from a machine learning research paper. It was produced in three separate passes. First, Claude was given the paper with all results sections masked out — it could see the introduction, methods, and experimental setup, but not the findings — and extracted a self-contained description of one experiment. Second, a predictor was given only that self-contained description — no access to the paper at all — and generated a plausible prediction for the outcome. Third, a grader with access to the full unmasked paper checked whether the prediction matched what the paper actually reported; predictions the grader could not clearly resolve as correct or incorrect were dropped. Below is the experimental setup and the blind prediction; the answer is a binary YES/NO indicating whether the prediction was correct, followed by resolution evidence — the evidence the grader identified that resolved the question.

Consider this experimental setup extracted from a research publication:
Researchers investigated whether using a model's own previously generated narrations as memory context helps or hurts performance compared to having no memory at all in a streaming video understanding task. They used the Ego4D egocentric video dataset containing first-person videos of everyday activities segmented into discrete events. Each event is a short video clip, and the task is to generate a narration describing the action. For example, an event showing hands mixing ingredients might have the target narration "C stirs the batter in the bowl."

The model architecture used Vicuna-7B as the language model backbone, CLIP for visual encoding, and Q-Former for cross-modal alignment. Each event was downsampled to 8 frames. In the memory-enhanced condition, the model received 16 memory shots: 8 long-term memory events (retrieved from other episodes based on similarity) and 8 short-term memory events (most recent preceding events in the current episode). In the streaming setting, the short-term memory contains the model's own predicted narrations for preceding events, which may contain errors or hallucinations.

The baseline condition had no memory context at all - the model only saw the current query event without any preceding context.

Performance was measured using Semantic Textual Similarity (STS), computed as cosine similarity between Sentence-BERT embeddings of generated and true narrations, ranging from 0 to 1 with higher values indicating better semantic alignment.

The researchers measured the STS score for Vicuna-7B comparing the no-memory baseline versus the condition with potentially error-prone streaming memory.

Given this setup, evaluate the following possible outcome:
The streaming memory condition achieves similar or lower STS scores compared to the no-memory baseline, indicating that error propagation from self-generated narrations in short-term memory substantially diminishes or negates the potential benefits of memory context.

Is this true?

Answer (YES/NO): NO